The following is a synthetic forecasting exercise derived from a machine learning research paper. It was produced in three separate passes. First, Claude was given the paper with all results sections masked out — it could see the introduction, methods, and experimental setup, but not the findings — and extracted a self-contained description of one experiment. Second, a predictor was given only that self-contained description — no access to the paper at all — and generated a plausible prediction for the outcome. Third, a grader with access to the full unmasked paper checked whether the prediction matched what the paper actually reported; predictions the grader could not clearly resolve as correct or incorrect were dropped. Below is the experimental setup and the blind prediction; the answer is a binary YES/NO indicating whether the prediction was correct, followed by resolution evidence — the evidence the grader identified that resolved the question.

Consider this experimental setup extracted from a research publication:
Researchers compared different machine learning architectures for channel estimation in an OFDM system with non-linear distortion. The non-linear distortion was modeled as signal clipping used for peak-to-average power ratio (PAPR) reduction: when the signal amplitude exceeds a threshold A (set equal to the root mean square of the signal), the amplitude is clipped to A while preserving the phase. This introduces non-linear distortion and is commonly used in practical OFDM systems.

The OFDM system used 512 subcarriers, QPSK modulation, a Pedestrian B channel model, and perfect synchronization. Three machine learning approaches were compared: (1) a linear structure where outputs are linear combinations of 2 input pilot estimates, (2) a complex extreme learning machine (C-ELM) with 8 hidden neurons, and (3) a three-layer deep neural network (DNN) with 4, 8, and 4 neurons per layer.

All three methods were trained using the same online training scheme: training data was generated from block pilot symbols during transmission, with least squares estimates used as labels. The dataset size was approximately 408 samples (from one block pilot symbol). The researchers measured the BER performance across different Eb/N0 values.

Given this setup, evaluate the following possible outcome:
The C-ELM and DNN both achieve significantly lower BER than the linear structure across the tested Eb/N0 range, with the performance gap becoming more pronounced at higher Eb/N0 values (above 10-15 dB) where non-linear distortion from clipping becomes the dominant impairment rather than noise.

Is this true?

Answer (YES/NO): NO